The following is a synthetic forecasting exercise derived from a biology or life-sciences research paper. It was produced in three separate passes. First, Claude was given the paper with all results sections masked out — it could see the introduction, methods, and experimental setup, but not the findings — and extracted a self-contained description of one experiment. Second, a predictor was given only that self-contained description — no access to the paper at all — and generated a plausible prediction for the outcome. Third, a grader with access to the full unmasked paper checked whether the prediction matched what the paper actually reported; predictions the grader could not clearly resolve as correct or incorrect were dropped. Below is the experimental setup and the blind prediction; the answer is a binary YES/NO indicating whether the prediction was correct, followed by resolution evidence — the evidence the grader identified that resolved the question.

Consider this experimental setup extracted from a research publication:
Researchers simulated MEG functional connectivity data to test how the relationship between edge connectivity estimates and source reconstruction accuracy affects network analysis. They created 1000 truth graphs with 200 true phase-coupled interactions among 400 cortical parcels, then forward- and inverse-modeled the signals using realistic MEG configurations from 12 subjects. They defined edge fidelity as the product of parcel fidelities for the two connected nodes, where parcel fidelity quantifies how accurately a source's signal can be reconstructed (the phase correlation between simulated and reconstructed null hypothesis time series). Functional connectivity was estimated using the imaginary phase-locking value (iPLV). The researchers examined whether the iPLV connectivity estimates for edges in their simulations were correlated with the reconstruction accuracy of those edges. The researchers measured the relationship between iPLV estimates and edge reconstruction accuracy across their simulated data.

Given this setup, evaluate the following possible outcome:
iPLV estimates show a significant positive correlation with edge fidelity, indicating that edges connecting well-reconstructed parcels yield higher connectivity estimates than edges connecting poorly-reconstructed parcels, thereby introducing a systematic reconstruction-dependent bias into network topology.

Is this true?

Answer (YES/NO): YES